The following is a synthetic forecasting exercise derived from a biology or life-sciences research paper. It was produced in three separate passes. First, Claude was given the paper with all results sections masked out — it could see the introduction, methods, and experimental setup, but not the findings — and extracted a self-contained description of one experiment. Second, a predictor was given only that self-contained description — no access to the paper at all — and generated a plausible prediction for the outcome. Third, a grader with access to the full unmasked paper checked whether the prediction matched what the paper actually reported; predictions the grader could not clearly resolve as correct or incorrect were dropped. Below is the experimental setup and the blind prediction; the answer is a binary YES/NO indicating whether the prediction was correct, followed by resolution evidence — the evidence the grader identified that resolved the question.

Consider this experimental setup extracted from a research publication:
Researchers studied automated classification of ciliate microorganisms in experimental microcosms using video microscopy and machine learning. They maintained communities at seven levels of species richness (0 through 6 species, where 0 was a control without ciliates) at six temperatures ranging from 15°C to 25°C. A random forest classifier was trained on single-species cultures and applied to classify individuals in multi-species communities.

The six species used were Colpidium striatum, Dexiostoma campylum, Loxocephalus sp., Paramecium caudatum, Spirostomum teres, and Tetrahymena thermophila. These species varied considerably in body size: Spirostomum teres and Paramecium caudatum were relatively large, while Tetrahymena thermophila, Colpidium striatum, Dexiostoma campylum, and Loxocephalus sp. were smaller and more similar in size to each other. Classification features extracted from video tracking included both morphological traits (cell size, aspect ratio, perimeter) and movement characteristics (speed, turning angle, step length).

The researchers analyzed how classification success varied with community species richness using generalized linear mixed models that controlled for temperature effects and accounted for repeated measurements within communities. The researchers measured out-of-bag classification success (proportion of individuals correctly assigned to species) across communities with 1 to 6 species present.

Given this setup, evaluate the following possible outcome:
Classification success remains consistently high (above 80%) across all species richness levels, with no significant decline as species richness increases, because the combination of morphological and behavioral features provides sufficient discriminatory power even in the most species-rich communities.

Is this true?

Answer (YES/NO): NO